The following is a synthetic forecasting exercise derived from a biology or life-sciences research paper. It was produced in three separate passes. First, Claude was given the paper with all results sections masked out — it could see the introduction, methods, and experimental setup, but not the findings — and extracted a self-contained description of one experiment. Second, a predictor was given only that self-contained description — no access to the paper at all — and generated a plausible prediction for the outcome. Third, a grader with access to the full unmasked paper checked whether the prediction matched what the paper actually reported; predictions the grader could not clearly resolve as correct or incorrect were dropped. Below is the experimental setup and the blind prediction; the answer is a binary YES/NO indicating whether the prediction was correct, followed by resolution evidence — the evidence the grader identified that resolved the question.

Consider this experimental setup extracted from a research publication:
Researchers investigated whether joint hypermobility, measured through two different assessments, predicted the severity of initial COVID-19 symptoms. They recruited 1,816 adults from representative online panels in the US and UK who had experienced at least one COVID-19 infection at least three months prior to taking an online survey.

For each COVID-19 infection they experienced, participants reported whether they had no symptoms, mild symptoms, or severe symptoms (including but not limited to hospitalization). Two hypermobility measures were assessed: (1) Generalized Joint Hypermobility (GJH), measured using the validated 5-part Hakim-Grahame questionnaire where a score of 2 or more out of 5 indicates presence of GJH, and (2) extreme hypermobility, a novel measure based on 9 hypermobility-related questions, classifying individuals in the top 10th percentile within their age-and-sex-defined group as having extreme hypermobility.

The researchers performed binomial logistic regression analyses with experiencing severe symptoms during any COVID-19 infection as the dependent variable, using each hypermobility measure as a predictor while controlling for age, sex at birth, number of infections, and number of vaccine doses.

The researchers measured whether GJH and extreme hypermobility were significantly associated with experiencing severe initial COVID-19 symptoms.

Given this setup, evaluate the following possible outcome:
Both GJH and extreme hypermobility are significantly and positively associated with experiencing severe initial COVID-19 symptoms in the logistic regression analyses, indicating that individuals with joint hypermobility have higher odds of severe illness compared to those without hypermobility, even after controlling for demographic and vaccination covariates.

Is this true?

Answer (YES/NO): YES